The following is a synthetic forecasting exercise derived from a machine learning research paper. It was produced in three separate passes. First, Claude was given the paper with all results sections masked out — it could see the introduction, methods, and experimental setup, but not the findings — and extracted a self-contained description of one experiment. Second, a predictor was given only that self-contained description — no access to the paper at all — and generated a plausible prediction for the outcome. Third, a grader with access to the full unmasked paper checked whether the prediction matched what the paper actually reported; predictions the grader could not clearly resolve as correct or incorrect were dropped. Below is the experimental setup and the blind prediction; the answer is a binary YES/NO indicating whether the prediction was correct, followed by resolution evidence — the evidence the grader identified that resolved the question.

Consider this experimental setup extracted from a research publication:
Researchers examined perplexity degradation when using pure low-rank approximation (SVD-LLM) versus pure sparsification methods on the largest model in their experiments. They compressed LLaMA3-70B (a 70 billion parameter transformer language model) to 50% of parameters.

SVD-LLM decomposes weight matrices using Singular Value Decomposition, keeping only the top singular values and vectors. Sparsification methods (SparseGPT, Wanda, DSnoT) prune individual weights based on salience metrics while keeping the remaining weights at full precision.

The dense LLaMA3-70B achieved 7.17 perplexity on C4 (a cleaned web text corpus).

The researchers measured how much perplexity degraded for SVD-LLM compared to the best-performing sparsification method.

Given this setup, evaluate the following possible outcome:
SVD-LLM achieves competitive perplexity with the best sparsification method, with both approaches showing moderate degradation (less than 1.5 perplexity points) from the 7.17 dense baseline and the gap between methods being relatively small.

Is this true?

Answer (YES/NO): NO